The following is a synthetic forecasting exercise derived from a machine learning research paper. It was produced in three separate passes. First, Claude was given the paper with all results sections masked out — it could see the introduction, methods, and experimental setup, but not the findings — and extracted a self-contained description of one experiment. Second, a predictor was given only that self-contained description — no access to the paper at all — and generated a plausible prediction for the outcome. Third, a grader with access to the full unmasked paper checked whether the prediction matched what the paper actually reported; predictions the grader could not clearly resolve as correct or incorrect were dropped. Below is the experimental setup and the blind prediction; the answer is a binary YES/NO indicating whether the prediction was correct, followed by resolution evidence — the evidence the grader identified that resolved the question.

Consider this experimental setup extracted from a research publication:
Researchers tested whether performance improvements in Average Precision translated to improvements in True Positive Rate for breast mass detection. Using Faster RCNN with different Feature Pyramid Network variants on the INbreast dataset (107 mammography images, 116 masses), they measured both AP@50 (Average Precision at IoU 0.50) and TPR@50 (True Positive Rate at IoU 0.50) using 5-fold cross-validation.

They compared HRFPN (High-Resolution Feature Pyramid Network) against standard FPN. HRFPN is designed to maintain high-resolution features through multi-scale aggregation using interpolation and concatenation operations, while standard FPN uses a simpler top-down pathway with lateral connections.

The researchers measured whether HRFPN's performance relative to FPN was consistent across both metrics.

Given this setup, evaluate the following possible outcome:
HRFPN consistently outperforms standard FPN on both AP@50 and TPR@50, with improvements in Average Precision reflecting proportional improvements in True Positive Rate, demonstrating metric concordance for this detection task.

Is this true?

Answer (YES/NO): NO